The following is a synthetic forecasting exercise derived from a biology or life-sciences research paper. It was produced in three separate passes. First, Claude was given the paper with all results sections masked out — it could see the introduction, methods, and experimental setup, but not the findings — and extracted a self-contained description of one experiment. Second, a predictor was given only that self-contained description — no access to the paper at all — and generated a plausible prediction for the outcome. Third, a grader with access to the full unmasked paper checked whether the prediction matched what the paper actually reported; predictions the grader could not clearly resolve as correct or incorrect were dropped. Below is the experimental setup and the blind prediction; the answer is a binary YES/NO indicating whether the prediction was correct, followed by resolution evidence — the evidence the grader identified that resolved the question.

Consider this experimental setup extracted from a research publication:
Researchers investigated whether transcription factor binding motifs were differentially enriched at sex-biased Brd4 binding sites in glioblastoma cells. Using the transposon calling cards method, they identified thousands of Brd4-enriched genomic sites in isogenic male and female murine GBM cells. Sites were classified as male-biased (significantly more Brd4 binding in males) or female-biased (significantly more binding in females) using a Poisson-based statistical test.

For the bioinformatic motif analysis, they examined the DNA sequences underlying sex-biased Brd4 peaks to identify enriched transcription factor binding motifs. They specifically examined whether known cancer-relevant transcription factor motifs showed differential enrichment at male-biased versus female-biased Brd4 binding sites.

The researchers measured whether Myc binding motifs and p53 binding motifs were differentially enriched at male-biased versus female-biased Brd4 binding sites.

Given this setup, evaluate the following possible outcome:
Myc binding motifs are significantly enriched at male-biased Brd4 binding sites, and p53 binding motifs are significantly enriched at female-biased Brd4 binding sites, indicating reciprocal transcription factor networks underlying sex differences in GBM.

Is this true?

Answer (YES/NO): YES